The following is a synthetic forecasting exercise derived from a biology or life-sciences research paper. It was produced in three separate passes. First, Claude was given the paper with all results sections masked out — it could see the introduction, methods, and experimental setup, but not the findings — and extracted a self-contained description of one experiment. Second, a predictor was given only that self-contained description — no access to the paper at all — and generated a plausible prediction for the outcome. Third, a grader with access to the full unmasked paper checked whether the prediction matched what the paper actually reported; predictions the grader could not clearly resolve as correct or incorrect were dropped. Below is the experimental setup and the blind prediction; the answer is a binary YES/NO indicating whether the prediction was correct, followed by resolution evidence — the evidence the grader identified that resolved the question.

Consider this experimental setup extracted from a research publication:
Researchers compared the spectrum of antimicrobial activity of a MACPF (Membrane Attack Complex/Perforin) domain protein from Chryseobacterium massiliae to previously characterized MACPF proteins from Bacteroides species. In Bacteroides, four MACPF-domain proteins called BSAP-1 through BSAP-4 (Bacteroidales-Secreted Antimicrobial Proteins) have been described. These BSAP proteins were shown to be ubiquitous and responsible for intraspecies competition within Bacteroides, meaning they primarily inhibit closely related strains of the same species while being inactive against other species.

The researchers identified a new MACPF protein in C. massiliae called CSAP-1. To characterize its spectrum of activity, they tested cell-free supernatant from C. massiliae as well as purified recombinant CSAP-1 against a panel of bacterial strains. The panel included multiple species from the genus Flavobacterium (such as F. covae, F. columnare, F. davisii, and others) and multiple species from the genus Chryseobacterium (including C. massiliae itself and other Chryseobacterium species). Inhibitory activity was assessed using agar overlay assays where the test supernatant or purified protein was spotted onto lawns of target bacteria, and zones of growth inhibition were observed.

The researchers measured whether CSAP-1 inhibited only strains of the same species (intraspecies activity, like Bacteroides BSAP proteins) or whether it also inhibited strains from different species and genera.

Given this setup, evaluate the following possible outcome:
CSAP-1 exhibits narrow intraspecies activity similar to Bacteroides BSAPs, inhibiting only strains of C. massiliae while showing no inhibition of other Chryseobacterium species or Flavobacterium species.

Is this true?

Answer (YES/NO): NO